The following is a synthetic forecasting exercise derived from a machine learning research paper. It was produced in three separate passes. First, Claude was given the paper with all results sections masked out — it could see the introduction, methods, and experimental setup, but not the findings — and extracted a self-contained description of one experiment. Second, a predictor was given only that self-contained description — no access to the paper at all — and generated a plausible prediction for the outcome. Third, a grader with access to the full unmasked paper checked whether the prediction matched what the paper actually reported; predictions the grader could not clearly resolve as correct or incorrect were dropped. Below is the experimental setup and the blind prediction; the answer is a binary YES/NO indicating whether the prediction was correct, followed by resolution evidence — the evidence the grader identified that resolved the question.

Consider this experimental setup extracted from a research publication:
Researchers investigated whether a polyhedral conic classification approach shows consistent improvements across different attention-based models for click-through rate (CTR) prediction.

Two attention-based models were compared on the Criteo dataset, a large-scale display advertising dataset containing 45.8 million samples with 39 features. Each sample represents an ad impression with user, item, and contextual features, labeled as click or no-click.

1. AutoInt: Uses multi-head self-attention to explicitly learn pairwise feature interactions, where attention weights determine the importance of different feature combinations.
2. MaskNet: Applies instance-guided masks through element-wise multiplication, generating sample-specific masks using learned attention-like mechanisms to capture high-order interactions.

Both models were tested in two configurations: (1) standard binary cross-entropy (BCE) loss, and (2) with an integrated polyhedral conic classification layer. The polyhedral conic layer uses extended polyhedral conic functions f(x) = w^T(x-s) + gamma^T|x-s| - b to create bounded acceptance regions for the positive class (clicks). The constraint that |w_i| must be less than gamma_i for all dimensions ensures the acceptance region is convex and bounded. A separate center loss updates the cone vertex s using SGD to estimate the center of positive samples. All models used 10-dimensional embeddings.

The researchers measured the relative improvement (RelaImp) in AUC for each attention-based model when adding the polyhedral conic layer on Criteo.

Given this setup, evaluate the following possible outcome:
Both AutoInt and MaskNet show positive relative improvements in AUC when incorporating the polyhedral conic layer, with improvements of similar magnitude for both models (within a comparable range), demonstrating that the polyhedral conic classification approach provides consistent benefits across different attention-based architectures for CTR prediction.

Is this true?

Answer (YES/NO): NO